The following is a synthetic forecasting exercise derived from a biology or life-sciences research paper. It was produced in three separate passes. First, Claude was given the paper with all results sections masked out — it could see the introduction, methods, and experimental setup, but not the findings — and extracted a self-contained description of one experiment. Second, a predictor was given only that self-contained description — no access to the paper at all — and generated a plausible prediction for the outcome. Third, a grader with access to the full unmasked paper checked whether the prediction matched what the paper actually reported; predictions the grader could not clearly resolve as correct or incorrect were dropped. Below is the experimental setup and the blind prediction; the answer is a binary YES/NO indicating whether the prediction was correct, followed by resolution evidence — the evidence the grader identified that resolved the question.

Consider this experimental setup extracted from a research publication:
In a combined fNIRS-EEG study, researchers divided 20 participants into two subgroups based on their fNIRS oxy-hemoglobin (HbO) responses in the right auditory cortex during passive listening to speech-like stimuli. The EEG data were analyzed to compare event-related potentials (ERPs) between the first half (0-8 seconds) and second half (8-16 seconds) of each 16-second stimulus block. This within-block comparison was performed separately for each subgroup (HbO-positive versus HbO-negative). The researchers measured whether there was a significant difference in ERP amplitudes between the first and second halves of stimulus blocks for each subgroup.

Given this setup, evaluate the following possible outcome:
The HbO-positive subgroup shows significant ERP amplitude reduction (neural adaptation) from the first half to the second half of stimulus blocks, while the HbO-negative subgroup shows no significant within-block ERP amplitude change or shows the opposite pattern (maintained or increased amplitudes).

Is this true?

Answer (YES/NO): NO